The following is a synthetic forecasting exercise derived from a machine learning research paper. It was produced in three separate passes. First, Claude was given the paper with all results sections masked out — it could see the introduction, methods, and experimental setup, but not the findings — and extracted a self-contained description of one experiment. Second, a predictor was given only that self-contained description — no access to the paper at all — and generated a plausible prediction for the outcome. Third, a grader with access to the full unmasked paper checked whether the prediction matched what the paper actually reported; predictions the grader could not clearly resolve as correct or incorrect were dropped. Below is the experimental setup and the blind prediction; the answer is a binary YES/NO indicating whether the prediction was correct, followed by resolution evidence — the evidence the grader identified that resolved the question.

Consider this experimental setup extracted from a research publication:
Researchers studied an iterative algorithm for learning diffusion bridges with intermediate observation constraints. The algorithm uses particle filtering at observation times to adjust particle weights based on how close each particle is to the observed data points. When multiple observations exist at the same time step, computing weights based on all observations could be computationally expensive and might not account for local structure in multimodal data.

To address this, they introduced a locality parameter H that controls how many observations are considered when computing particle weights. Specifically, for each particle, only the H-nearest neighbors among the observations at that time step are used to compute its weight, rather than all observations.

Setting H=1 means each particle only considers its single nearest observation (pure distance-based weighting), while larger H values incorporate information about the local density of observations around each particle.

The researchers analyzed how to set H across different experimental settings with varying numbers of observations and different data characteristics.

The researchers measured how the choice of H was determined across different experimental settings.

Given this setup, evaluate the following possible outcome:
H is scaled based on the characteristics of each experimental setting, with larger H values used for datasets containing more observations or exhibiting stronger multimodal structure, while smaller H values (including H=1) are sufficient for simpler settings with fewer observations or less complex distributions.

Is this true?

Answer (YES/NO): NO